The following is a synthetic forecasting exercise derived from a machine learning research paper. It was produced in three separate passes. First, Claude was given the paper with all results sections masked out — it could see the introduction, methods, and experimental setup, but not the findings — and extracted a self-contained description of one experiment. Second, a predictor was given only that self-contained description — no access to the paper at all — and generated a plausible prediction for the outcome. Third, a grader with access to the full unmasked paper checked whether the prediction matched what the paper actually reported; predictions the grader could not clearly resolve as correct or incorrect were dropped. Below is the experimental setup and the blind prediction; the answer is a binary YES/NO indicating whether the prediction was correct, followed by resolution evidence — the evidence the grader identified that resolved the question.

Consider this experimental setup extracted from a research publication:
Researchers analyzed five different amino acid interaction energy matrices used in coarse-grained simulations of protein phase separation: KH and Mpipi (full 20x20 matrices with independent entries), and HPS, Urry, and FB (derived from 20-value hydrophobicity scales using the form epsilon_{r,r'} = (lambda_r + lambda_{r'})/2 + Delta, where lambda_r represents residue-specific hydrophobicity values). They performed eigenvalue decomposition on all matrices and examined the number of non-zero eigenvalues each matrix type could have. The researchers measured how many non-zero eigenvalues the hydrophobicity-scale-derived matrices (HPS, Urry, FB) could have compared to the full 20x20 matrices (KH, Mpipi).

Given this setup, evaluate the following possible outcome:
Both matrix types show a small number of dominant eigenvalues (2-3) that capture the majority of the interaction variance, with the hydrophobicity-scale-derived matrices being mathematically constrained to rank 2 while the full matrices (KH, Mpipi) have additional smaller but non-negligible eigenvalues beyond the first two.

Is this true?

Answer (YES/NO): NO